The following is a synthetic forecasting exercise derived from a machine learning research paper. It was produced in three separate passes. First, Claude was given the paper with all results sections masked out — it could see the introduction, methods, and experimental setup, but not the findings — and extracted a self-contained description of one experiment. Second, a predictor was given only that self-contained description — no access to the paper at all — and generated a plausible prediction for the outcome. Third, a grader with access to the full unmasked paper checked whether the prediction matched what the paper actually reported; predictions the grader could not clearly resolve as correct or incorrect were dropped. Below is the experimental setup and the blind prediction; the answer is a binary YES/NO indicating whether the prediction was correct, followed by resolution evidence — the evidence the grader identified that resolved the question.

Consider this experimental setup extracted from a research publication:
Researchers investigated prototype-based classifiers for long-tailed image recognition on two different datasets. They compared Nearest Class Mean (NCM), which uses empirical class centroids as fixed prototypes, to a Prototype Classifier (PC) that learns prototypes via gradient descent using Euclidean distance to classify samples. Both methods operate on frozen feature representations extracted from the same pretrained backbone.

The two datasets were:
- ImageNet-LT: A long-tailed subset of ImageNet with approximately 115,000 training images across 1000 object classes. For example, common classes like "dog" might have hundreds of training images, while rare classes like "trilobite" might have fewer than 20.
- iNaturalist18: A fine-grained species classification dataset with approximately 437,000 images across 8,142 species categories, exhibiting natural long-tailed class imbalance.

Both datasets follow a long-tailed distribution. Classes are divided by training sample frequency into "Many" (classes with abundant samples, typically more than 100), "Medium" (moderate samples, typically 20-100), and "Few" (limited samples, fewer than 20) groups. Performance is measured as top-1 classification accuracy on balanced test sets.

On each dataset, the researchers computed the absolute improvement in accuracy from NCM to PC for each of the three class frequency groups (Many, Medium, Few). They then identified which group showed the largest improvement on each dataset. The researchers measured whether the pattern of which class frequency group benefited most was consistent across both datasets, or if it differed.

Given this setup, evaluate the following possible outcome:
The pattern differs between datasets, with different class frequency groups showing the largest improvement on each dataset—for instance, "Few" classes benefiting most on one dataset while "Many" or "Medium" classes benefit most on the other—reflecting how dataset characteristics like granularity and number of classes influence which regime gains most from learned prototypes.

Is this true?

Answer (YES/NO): YES